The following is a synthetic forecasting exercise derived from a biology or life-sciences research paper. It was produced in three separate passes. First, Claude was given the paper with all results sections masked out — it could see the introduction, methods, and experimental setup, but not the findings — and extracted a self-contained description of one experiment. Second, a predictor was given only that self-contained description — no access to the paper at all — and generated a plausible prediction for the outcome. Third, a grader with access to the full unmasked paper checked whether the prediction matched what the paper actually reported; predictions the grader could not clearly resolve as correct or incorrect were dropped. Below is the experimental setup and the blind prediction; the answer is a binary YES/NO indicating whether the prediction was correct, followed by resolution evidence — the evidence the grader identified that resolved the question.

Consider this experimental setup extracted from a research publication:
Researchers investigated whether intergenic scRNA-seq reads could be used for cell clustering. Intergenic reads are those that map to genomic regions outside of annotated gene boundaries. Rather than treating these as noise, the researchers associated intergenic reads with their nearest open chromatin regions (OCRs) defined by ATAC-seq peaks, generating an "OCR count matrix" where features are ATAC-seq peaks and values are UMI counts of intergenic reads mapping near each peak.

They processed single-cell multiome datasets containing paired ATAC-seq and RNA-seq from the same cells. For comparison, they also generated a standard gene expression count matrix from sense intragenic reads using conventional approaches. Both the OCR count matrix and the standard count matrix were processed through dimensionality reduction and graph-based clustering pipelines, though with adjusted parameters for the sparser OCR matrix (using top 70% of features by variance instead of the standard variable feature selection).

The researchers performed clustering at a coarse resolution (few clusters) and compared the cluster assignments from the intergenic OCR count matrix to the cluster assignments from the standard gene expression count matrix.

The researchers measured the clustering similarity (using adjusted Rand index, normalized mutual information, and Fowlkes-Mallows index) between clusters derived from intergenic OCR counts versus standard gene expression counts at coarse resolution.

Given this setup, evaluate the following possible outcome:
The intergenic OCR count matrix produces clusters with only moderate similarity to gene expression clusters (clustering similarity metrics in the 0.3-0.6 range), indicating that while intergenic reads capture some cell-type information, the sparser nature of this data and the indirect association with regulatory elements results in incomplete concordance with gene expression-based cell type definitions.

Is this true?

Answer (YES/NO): NO